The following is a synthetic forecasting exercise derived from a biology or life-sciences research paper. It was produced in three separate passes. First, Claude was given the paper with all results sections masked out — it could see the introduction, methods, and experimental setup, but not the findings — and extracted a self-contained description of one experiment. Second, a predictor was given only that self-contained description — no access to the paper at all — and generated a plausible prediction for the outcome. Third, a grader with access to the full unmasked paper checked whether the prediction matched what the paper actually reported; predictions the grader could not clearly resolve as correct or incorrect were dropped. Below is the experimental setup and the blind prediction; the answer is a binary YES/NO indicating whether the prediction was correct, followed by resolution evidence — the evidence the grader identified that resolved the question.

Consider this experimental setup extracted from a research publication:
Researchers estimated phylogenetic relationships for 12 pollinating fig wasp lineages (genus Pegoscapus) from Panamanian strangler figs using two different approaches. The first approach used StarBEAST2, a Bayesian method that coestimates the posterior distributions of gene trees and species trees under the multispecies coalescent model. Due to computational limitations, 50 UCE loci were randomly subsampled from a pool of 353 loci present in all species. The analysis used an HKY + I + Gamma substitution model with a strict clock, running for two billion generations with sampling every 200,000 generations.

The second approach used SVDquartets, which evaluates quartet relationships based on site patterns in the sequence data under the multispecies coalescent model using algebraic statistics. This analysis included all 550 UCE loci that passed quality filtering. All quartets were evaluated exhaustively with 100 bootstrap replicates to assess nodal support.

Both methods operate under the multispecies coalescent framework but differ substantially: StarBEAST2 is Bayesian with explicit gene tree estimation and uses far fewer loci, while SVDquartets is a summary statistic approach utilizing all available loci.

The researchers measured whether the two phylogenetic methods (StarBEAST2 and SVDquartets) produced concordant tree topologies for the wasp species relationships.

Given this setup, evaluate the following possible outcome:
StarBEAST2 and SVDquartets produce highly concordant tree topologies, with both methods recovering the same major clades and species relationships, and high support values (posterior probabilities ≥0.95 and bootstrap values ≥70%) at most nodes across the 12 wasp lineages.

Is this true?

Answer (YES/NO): NO